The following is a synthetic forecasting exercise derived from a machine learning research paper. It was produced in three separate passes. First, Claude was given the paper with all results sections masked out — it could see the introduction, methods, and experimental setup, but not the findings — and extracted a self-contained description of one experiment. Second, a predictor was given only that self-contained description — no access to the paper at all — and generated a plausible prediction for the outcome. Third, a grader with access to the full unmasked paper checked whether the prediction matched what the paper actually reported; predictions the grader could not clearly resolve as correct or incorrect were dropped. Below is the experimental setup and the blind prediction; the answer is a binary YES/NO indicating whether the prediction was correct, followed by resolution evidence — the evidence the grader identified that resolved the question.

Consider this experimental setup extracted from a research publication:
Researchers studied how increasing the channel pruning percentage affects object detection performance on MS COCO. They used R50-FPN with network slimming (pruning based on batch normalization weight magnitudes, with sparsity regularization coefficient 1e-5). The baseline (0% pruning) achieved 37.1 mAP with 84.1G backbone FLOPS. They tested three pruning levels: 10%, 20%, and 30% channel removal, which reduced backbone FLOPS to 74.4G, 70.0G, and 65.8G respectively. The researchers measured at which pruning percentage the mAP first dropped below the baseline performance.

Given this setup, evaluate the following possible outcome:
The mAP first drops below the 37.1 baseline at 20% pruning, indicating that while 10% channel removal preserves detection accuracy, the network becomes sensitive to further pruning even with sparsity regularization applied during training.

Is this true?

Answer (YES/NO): YES